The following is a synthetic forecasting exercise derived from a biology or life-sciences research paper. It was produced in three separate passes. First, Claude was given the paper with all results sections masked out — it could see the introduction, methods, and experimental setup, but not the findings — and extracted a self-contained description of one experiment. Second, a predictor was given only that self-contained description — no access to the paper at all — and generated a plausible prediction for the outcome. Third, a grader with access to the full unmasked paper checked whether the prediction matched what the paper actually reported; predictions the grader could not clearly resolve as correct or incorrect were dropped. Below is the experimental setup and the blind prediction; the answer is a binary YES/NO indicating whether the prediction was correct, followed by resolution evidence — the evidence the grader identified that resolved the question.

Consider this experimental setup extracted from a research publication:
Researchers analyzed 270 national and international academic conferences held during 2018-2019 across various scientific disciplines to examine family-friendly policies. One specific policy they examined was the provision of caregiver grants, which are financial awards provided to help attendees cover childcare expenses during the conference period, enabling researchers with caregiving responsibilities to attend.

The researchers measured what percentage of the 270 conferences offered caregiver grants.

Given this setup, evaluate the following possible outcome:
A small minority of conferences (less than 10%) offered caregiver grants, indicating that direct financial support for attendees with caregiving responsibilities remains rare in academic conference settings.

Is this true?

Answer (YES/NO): NO